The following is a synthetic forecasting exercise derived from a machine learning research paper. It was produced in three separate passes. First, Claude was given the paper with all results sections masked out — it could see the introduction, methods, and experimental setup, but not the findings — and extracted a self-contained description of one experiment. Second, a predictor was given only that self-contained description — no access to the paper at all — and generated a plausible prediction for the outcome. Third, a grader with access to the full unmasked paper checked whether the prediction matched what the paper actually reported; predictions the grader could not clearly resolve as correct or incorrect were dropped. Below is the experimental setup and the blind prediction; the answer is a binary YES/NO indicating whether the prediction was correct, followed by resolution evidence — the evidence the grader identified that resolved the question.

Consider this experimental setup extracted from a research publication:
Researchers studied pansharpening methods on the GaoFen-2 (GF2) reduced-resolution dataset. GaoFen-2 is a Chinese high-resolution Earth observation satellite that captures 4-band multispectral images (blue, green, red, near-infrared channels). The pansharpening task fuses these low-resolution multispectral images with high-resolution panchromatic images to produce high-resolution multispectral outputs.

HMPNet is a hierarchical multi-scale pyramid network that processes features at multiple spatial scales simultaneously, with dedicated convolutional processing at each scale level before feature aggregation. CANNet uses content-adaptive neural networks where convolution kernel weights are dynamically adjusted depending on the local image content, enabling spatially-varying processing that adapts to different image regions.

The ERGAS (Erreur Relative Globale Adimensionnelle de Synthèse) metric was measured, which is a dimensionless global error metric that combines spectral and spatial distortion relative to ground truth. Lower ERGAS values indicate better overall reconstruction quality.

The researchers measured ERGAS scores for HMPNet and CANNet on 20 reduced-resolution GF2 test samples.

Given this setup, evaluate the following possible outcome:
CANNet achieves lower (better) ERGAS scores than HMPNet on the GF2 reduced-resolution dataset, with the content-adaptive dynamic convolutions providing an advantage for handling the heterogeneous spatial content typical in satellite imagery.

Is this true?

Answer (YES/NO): NO